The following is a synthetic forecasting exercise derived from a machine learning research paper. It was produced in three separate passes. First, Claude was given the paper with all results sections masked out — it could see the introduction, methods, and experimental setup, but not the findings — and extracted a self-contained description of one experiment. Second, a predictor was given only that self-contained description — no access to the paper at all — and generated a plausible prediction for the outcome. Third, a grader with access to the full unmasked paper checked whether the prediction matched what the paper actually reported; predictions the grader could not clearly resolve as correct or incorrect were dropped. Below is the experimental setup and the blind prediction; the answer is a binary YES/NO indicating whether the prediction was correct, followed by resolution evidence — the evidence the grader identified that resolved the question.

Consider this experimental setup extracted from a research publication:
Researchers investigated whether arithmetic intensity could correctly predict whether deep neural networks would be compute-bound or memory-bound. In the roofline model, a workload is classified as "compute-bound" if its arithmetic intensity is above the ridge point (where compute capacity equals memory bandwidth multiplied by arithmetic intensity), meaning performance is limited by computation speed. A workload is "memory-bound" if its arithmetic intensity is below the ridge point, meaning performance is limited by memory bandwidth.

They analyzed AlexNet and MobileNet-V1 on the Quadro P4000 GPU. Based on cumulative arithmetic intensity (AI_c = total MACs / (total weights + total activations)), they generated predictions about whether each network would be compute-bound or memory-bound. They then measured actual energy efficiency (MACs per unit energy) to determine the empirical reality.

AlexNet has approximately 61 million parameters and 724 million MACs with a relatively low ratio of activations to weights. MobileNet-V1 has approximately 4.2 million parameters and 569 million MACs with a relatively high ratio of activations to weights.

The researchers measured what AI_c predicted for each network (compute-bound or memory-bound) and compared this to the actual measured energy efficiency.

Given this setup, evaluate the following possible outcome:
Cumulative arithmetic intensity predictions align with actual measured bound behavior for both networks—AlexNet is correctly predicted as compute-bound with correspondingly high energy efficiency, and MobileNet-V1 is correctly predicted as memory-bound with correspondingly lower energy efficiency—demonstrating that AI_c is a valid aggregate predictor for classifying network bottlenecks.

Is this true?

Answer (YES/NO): NO